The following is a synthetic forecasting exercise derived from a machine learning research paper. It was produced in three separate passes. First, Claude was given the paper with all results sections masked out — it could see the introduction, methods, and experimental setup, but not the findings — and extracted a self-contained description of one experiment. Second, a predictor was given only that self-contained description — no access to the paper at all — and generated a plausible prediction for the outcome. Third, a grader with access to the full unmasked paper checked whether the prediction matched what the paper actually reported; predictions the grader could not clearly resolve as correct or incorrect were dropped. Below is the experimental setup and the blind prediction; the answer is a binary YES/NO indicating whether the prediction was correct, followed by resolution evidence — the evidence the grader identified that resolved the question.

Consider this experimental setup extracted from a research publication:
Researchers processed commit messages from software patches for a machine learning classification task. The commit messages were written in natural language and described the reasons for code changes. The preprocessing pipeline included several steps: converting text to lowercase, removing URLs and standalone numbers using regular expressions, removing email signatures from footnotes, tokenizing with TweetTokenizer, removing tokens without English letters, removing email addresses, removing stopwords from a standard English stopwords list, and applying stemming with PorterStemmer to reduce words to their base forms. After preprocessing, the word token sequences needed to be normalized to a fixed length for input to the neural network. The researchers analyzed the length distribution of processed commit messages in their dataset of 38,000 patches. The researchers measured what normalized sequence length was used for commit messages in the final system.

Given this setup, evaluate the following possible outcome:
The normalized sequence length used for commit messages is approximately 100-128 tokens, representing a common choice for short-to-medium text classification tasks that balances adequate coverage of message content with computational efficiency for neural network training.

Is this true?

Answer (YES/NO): NO